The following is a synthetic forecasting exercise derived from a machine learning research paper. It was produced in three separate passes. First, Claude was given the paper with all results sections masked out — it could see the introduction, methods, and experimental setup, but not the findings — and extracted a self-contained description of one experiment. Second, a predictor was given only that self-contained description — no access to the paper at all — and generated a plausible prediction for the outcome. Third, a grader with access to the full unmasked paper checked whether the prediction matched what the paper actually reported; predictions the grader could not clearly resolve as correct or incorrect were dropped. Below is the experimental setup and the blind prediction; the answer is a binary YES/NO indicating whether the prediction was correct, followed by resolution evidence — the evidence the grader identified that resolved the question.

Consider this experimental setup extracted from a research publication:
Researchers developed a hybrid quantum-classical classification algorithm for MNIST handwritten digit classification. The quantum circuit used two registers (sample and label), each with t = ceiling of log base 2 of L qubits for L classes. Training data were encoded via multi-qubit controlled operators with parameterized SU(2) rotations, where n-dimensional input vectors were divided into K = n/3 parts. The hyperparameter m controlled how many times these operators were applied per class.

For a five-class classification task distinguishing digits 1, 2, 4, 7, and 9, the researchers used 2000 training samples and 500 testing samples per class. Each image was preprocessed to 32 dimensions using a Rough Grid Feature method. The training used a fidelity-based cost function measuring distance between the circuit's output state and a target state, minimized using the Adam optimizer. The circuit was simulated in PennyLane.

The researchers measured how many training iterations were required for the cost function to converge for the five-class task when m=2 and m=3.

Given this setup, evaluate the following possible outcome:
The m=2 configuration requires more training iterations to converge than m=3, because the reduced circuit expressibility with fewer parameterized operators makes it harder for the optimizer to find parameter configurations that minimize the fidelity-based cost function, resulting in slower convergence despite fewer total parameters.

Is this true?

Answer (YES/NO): NO